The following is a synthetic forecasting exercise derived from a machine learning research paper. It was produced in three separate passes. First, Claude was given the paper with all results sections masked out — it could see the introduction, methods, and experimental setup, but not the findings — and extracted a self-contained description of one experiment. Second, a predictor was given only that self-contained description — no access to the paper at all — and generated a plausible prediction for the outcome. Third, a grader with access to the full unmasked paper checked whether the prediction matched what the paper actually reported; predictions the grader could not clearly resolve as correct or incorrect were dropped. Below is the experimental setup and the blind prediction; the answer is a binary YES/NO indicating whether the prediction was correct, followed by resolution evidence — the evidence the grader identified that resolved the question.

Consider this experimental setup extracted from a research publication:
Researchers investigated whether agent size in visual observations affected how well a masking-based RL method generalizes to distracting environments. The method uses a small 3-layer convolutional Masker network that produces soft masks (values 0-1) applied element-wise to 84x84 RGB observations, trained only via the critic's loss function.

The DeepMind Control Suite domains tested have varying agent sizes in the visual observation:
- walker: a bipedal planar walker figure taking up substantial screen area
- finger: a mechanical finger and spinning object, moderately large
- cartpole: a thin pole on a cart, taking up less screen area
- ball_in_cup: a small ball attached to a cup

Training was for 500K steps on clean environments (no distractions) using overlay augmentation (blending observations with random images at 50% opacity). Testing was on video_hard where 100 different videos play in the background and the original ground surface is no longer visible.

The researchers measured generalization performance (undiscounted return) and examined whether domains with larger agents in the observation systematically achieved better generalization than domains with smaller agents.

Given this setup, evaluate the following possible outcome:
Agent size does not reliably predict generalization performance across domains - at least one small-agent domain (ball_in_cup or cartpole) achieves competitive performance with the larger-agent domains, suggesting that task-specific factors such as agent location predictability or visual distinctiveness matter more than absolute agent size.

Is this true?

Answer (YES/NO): YES